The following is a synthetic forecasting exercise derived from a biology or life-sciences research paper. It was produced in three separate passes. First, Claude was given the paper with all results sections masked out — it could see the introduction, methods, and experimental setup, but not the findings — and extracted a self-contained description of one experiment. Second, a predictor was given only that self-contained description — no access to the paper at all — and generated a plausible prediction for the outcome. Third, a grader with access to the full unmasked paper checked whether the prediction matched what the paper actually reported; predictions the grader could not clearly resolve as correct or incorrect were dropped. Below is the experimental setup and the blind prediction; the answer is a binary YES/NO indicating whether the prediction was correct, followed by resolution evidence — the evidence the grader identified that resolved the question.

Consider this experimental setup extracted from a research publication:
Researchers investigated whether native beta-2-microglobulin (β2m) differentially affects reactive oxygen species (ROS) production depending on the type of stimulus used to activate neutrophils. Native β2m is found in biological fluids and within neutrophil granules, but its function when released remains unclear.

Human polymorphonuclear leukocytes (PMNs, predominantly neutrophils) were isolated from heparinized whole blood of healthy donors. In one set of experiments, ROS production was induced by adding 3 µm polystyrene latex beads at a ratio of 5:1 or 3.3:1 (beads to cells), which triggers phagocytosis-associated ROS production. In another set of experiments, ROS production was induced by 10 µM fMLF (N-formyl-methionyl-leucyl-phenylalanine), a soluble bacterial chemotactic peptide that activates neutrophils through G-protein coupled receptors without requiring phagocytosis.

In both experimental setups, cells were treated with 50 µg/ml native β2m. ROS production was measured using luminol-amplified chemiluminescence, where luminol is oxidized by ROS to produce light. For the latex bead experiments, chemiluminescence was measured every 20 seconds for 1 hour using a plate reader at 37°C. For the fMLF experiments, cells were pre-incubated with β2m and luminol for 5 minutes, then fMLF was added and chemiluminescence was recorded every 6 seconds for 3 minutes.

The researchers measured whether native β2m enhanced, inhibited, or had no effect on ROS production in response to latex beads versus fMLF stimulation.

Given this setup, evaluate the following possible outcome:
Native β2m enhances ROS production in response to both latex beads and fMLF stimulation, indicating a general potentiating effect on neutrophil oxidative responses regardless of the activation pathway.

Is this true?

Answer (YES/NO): NO